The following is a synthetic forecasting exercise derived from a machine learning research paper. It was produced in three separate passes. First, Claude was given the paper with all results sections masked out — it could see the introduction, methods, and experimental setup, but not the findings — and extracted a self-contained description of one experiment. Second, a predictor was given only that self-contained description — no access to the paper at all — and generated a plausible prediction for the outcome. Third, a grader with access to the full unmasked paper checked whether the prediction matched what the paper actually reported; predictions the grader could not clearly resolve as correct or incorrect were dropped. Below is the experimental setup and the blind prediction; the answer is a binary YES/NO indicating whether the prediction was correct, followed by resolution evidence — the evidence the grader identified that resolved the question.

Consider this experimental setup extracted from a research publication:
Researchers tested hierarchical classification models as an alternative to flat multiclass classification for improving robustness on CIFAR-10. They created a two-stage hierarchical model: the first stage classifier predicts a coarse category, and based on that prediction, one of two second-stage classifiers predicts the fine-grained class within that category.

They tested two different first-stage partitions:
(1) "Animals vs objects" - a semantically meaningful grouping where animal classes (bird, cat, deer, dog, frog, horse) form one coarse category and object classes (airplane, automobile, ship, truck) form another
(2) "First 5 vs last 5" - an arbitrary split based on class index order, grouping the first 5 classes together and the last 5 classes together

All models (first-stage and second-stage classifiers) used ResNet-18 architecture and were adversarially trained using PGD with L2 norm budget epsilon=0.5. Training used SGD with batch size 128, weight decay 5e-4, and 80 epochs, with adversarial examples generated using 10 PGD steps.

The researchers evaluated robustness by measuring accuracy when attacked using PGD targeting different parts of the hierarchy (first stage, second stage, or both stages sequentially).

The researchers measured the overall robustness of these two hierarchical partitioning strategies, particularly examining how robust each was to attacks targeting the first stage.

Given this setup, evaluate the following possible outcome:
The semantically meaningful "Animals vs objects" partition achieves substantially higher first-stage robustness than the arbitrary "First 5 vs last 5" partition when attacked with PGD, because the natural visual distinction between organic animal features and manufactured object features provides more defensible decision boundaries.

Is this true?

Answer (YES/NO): YES